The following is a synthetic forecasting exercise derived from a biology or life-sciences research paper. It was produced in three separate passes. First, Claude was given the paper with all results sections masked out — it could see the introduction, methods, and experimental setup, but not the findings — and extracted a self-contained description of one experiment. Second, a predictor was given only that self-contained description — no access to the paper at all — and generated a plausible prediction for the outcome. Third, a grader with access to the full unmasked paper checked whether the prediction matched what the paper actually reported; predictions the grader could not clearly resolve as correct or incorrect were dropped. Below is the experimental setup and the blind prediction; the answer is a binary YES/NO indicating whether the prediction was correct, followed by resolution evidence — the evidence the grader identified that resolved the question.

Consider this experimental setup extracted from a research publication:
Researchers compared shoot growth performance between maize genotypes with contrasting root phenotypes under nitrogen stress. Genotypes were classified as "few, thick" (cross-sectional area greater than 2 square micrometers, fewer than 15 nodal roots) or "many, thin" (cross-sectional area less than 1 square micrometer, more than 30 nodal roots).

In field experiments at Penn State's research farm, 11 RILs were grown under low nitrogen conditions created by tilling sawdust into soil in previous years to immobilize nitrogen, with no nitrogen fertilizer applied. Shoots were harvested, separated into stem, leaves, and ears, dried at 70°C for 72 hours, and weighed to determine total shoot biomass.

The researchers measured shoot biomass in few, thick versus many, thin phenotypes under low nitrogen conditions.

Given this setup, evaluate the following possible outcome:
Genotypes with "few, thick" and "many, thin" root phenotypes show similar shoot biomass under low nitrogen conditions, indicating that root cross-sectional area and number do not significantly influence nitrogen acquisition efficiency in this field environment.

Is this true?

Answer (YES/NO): NO